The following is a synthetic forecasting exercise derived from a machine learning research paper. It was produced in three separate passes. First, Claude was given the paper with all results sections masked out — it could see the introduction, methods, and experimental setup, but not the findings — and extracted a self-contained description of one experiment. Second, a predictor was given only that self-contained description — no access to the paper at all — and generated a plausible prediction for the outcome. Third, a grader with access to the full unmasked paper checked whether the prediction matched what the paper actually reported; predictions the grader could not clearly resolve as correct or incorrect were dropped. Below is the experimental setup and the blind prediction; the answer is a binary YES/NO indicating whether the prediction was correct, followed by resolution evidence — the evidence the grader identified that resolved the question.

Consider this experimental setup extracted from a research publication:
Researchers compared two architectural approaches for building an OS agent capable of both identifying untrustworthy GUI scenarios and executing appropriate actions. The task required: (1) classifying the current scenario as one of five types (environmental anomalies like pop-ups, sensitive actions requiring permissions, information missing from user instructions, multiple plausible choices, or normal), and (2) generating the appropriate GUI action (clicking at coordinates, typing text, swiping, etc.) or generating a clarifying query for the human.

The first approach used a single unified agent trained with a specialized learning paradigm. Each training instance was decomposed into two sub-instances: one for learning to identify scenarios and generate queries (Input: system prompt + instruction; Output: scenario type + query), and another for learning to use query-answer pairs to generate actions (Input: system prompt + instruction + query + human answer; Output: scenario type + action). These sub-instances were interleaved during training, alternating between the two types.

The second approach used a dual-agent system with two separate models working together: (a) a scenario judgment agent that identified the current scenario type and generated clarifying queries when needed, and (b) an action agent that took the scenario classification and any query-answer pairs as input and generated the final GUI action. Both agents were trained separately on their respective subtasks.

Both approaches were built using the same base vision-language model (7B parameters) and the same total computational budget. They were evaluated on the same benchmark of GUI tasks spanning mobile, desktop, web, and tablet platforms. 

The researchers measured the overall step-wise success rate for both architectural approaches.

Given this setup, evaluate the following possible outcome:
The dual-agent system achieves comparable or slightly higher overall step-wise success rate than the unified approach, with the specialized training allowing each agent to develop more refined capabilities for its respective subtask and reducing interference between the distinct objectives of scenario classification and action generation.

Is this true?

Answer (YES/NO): NO